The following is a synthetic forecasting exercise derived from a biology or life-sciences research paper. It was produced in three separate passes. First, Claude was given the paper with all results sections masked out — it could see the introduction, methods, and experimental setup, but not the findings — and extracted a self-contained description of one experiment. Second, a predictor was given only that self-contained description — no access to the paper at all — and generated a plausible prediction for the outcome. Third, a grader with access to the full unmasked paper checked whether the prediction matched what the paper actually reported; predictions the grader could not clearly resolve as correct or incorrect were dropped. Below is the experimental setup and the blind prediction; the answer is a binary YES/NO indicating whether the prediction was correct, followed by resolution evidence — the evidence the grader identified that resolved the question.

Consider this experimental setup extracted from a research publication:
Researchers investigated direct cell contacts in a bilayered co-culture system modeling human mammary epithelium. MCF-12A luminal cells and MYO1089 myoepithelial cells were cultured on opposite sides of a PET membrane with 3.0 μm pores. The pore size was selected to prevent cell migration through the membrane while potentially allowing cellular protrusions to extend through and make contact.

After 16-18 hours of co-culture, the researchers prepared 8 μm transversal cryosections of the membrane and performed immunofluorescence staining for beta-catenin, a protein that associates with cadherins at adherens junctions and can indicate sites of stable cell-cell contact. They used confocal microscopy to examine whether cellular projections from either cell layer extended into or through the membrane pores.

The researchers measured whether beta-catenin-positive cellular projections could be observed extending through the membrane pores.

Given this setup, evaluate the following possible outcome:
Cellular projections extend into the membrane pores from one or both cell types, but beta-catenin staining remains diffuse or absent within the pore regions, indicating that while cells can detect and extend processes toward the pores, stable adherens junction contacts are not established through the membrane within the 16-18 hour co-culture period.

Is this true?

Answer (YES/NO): NO